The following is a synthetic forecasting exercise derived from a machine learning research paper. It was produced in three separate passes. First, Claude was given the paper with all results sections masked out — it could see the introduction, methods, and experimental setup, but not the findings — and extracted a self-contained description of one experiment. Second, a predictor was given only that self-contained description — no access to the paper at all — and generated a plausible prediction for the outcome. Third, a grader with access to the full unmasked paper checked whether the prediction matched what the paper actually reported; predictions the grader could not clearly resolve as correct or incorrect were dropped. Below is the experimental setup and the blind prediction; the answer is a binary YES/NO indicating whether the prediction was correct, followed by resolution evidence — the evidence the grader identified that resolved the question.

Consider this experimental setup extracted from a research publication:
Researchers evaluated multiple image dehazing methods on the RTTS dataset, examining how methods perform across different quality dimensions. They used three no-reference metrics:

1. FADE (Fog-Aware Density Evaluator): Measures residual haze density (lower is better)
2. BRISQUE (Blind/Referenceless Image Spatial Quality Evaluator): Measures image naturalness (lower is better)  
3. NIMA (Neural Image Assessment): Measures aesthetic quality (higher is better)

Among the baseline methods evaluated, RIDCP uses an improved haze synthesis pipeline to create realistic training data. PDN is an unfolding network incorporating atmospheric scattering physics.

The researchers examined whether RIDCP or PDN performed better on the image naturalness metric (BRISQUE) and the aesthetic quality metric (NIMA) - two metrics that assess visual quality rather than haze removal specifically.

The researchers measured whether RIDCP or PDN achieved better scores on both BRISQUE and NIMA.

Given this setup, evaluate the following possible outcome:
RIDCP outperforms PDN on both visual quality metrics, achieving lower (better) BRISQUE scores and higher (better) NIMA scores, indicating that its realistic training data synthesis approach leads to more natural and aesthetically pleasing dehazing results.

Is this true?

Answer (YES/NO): YES